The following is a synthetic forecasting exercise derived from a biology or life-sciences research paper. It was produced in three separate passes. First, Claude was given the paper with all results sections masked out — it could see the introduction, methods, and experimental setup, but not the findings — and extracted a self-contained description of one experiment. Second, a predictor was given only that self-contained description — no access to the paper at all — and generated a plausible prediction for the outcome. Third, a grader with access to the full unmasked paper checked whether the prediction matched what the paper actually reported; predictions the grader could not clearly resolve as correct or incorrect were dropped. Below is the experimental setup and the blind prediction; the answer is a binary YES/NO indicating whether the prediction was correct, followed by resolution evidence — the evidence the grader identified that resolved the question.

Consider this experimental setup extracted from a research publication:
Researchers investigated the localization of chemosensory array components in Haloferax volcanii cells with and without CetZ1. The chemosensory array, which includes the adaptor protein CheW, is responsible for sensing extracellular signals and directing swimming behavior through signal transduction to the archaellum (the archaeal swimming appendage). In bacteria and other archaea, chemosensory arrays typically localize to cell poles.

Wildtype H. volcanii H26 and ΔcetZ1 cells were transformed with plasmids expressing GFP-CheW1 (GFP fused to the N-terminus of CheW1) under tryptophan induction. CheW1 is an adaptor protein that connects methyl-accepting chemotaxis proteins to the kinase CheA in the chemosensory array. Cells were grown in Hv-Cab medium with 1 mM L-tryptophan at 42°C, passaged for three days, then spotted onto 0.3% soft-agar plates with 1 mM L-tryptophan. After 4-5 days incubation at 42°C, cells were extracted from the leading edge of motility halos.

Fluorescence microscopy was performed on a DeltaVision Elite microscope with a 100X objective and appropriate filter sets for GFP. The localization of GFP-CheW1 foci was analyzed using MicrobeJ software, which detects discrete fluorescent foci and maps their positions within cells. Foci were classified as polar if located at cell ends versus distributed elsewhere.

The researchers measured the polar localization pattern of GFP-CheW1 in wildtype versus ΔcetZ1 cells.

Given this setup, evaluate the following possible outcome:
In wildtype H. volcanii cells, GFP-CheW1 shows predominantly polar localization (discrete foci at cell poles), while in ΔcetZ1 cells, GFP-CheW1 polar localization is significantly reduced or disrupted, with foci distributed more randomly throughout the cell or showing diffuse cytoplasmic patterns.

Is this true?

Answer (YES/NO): YES